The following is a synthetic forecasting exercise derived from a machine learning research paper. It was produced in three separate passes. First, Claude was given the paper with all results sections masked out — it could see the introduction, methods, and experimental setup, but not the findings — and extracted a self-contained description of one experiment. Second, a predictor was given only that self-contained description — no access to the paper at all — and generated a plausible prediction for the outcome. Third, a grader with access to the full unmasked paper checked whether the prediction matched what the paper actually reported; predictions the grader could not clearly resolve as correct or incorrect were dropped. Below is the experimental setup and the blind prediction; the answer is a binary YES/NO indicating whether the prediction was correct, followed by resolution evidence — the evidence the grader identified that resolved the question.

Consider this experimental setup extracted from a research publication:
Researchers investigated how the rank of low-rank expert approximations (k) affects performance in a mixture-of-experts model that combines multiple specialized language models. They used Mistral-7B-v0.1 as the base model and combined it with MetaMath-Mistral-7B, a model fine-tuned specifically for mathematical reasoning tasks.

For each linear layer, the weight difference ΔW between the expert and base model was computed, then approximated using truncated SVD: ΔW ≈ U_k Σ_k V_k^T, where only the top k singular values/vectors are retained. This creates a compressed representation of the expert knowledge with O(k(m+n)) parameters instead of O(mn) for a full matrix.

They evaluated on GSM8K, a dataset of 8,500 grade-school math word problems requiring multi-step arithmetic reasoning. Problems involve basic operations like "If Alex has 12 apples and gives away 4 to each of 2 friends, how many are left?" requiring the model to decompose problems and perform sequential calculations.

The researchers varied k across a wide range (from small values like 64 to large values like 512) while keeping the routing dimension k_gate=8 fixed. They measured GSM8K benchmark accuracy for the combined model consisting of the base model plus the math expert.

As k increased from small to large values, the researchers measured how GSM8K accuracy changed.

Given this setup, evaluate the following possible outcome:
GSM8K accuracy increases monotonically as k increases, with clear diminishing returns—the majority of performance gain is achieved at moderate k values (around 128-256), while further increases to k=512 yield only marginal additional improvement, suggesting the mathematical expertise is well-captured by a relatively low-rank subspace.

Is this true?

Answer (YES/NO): YES